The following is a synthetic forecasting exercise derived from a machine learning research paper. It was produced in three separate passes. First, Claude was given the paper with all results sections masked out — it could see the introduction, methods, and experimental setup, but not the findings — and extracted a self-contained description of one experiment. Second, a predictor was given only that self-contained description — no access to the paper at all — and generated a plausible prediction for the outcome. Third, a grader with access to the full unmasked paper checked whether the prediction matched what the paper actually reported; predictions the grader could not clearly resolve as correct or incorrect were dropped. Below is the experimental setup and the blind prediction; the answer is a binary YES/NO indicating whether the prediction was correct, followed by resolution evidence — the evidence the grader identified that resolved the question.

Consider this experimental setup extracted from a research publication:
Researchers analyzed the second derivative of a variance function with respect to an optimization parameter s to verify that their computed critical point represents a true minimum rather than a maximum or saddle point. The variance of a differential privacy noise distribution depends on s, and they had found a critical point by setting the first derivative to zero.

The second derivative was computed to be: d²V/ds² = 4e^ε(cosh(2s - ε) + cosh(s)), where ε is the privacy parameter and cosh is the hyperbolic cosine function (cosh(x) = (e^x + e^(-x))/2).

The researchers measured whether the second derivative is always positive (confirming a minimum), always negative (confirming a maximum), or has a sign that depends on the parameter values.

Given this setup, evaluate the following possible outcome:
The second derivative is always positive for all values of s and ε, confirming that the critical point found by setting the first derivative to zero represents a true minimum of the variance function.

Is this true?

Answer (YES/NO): YES